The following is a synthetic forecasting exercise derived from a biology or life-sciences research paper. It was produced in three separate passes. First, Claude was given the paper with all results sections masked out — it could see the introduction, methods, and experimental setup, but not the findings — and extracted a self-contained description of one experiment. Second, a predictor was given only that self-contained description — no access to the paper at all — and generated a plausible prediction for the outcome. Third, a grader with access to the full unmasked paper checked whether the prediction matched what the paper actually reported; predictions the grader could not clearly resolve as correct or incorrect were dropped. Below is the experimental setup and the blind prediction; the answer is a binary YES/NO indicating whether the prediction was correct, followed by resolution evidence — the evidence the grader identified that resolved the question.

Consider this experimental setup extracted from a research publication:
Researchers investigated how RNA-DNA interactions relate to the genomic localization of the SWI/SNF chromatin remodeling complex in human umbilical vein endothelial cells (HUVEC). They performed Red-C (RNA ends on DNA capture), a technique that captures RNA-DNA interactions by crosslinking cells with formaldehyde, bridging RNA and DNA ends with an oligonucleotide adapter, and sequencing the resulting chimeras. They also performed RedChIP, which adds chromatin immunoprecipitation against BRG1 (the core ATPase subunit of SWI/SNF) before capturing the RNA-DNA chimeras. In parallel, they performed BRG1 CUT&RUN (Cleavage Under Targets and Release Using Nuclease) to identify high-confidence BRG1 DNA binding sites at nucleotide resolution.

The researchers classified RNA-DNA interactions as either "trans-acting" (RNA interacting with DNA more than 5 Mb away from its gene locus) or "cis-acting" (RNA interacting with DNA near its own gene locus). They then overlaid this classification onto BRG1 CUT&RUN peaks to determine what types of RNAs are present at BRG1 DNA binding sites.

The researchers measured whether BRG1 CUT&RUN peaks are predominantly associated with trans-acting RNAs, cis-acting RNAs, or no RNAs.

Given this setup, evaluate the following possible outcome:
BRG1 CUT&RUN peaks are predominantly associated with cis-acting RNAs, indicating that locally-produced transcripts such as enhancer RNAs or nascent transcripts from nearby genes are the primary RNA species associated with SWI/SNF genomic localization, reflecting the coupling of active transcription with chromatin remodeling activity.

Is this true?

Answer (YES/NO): NO